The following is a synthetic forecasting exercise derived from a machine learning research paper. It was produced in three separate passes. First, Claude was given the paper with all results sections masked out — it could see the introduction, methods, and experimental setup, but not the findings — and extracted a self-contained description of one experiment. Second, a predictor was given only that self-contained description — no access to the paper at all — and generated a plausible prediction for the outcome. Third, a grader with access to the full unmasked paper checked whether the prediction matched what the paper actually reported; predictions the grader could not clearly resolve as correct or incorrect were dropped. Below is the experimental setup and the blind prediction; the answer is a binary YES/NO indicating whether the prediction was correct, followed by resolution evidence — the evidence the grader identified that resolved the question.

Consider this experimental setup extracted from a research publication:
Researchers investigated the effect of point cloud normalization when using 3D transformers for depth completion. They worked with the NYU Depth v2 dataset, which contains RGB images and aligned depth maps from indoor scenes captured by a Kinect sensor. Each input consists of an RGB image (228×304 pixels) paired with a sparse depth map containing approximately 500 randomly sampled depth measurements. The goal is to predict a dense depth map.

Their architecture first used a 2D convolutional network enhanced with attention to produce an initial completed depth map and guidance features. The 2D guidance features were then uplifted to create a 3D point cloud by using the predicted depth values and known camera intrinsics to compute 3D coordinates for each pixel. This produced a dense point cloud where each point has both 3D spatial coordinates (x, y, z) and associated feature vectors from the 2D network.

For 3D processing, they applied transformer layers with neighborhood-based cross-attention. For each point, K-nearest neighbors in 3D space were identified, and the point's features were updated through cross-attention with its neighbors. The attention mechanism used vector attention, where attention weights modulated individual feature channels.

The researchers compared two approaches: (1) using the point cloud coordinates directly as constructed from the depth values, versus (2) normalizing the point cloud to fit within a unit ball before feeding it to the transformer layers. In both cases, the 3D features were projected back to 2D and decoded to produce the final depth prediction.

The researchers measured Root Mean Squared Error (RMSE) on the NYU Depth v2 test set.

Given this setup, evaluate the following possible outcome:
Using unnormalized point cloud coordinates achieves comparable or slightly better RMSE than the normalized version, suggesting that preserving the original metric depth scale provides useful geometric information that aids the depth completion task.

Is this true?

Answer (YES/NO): NO